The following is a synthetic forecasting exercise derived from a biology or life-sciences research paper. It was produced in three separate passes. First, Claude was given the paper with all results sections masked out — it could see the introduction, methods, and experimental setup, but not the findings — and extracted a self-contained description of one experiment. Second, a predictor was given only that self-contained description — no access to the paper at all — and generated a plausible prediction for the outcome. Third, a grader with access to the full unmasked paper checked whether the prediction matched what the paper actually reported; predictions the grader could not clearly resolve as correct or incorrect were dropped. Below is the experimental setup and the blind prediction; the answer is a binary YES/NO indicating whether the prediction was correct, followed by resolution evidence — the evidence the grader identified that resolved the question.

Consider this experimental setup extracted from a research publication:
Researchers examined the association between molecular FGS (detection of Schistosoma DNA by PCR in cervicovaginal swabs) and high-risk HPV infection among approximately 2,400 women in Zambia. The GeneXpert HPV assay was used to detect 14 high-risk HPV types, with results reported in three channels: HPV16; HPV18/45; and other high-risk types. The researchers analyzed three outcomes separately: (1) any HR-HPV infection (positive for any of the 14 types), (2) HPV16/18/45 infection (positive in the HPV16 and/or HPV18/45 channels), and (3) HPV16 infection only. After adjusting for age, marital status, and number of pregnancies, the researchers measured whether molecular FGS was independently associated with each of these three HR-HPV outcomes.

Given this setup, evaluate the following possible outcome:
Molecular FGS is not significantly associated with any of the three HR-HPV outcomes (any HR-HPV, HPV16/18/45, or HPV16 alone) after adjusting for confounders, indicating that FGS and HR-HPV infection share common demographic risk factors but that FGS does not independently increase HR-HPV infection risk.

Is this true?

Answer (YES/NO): NO